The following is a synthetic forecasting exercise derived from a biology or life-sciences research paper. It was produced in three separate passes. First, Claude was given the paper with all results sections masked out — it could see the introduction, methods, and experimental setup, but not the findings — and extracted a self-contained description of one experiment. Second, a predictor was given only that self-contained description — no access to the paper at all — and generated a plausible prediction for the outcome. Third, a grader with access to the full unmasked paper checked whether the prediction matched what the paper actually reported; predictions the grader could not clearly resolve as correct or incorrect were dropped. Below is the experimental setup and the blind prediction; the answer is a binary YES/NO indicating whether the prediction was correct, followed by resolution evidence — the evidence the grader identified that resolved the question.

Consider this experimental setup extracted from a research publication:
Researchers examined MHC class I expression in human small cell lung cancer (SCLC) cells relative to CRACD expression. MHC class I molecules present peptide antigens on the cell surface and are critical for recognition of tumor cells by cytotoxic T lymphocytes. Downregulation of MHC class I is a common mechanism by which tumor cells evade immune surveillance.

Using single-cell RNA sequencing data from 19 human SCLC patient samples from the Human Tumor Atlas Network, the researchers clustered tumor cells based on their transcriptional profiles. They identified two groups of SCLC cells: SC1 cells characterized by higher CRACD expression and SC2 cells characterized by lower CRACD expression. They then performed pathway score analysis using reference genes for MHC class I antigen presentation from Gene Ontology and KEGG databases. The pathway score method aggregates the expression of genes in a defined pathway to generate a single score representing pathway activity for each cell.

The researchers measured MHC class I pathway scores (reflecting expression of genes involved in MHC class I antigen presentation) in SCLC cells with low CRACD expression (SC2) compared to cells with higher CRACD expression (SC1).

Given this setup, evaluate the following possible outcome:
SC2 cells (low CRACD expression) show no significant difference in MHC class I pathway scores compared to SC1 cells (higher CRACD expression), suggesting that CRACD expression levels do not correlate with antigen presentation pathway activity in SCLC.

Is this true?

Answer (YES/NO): NO